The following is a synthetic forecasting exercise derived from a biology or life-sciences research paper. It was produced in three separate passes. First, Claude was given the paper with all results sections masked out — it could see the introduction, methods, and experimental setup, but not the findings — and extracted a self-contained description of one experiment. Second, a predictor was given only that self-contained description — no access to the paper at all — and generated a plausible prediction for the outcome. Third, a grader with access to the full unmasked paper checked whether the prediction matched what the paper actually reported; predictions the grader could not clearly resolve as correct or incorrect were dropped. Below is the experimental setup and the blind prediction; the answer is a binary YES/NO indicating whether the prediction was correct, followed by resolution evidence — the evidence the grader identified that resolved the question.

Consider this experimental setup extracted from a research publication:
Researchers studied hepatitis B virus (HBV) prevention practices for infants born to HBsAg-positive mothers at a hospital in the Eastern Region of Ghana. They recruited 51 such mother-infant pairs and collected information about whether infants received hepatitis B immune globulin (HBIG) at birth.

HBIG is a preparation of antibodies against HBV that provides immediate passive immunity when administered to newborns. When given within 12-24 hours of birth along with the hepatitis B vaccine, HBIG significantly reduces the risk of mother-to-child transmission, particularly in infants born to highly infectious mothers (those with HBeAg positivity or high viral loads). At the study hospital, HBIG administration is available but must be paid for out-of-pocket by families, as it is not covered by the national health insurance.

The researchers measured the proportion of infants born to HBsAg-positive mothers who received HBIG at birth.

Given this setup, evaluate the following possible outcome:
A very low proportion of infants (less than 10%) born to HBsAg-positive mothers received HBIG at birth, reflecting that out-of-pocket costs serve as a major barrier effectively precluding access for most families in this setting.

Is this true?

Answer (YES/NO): NO